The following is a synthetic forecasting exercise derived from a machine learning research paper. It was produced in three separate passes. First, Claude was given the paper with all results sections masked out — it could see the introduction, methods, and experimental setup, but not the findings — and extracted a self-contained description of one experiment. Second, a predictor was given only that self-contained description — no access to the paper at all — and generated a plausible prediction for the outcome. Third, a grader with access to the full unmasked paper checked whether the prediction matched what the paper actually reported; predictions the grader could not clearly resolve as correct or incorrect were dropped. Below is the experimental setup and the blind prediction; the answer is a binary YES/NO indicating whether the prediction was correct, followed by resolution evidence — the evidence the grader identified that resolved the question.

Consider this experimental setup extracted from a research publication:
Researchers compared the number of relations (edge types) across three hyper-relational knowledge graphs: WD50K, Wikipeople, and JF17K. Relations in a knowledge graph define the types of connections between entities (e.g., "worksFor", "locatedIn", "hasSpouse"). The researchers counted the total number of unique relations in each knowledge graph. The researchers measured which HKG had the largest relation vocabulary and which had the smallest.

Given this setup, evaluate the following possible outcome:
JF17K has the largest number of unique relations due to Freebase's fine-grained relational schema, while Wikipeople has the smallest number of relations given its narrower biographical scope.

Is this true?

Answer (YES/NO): NO